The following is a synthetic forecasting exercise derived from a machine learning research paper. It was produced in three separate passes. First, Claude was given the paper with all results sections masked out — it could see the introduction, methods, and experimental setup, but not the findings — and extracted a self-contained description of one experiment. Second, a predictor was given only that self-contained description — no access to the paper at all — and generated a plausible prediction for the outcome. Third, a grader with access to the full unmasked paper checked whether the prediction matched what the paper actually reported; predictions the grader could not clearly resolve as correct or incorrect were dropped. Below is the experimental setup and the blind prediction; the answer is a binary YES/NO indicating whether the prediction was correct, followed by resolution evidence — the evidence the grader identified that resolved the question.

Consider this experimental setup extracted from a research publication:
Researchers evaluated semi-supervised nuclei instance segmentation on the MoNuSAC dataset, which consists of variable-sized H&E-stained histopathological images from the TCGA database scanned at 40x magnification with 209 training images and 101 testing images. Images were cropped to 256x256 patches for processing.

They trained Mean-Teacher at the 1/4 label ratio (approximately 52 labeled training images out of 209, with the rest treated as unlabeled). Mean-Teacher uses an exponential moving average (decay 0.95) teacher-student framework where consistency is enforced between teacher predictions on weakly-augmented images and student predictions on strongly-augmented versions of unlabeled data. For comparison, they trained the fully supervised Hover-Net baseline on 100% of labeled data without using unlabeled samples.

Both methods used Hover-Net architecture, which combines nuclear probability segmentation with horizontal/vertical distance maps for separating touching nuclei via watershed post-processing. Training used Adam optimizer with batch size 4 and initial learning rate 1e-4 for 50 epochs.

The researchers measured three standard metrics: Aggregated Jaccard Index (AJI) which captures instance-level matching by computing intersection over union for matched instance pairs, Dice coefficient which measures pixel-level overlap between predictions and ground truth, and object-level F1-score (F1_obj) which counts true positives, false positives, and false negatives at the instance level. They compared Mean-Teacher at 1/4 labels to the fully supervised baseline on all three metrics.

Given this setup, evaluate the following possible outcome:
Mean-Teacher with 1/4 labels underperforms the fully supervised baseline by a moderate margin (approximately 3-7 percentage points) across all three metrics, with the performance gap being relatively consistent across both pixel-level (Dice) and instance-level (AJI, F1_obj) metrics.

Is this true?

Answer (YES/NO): NO